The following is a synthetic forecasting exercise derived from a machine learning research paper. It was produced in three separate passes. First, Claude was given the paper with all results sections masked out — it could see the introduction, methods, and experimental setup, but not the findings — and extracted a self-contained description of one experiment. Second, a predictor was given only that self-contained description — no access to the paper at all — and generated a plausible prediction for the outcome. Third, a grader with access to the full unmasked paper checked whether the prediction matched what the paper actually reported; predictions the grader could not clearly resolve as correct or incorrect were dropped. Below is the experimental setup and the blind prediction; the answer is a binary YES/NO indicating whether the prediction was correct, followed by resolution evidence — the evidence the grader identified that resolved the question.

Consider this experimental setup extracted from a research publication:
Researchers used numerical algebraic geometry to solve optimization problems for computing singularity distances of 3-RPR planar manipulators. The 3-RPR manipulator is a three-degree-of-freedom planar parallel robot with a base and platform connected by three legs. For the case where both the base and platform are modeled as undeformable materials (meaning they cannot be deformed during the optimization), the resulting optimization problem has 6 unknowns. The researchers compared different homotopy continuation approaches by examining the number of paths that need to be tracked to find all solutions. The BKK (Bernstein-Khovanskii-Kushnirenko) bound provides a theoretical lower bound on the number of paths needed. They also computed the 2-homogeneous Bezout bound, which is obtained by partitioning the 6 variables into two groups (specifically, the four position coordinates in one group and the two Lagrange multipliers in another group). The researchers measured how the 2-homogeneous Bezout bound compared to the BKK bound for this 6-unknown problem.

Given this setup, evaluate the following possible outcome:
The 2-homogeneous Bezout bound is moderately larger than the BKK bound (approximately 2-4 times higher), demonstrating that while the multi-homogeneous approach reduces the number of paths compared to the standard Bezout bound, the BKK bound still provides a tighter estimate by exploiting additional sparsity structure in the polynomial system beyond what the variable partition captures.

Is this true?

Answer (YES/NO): YES